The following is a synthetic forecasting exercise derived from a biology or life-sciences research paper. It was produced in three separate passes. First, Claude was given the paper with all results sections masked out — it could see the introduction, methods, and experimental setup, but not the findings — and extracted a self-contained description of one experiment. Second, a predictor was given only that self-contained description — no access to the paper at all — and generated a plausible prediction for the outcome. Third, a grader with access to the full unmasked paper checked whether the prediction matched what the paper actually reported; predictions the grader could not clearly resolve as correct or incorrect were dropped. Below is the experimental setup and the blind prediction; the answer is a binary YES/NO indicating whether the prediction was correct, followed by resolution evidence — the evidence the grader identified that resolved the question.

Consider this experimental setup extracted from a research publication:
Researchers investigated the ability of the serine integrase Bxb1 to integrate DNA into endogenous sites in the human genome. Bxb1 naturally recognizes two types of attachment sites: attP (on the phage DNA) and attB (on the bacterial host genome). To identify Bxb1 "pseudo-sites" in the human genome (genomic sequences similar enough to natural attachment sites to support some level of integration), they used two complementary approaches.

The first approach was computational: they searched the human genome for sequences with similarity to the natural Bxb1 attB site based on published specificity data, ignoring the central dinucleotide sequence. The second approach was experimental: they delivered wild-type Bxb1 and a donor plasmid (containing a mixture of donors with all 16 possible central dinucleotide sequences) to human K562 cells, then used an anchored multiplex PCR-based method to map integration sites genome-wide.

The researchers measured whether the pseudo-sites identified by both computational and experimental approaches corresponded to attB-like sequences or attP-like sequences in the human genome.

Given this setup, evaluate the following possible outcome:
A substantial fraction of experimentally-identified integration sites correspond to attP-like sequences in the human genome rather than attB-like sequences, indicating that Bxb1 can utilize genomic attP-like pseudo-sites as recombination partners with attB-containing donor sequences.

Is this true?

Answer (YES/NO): NO